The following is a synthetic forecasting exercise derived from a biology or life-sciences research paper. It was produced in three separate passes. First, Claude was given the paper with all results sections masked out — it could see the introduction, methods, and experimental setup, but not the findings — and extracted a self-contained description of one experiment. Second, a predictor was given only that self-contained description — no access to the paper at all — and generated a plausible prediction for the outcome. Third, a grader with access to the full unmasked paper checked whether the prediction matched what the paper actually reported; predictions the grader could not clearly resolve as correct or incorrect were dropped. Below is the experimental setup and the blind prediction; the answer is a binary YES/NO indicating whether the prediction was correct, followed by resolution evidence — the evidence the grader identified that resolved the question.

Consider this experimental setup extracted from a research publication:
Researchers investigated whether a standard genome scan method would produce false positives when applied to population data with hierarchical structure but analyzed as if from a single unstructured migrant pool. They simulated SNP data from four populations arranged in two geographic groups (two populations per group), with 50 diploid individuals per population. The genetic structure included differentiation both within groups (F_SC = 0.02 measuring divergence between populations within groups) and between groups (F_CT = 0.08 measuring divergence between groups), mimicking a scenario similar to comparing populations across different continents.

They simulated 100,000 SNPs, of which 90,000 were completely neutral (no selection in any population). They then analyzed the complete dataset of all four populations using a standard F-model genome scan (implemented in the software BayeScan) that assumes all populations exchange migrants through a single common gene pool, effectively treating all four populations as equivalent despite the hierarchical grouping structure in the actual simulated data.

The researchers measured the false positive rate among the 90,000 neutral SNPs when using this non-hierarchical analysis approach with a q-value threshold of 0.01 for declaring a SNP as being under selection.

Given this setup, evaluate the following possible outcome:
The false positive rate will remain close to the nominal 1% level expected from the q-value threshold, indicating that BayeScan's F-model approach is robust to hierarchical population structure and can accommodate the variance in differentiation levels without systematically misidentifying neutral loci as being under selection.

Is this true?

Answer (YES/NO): NO